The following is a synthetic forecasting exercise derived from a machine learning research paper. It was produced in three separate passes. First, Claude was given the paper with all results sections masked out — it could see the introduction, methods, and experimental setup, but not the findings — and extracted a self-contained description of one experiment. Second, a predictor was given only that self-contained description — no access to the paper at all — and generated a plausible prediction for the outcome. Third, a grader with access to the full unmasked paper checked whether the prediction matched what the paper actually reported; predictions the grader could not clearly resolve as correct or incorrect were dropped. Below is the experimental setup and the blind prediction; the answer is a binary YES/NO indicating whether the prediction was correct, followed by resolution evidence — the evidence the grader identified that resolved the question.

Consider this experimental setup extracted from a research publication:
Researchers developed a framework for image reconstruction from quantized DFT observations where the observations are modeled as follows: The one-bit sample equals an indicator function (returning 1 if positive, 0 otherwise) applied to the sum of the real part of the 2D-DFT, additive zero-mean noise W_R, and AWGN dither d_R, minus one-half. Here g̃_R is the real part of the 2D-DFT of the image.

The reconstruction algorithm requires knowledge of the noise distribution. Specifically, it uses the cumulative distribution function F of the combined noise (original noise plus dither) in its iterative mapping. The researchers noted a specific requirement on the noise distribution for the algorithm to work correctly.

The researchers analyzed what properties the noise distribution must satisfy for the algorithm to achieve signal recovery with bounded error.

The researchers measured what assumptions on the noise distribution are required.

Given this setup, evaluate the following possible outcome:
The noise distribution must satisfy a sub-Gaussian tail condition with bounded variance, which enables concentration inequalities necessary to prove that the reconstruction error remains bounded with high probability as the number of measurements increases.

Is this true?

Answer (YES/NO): NO